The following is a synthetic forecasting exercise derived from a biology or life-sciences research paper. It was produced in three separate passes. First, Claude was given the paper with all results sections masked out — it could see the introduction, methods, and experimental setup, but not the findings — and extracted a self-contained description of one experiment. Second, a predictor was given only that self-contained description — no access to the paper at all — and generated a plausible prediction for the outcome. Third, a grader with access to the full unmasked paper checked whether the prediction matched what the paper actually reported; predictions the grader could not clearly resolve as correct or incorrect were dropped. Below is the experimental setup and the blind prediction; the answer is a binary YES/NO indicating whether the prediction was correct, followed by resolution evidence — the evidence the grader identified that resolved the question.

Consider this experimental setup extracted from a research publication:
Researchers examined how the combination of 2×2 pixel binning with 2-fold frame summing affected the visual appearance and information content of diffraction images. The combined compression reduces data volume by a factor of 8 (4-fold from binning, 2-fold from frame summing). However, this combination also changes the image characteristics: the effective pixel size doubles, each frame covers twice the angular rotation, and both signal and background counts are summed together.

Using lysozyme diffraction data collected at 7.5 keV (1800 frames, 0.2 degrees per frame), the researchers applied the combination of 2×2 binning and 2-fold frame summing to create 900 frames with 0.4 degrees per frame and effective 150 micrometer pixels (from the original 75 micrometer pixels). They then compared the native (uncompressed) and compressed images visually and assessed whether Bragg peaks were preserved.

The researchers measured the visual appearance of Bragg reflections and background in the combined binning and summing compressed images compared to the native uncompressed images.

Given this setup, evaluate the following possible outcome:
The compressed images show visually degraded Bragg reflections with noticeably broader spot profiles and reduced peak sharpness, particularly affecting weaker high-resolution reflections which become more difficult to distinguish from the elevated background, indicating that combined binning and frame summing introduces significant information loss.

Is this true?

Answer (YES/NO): NO